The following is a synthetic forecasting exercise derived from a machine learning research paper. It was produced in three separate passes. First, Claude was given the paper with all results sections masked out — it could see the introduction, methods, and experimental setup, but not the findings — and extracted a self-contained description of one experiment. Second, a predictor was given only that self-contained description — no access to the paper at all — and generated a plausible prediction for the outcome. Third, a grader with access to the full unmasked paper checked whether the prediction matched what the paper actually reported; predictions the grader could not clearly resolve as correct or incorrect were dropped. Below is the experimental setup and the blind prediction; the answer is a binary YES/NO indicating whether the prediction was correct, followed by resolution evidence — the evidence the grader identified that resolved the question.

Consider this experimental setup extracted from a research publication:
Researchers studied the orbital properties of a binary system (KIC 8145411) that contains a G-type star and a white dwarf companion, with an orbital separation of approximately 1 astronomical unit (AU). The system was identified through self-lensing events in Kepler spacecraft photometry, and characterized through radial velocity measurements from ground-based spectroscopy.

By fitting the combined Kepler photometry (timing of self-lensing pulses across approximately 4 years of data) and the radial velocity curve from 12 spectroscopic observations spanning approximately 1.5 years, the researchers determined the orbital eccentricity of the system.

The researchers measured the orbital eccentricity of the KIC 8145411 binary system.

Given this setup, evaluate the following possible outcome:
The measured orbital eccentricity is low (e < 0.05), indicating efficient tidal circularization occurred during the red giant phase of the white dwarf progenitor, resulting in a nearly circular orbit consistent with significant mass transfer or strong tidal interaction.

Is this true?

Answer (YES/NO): NO